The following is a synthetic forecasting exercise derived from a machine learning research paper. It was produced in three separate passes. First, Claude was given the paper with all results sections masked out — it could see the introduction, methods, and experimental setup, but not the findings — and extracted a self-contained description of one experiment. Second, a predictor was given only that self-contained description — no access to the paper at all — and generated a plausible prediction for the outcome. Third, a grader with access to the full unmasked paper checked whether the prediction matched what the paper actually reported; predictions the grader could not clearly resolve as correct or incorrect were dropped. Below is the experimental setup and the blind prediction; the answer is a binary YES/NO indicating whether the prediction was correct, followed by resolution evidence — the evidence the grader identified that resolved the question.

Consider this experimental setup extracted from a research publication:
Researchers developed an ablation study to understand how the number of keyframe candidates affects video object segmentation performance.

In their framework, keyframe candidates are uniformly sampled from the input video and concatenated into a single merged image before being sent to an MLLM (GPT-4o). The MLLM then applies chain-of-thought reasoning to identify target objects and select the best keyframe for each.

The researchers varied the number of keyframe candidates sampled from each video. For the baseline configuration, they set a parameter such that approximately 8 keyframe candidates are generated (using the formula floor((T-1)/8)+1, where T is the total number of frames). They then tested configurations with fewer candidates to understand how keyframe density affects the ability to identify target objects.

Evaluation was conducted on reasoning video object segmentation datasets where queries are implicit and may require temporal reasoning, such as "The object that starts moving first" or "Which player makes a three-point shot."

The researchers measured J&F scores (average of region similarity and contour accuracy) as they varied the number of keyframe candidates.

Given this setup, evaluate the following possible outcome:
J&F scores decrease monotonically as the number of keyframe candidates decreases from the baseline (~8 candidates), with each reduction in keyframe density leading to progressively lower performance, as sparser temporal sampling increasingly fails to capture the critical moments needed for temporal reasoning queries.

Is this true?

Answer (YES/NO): NO